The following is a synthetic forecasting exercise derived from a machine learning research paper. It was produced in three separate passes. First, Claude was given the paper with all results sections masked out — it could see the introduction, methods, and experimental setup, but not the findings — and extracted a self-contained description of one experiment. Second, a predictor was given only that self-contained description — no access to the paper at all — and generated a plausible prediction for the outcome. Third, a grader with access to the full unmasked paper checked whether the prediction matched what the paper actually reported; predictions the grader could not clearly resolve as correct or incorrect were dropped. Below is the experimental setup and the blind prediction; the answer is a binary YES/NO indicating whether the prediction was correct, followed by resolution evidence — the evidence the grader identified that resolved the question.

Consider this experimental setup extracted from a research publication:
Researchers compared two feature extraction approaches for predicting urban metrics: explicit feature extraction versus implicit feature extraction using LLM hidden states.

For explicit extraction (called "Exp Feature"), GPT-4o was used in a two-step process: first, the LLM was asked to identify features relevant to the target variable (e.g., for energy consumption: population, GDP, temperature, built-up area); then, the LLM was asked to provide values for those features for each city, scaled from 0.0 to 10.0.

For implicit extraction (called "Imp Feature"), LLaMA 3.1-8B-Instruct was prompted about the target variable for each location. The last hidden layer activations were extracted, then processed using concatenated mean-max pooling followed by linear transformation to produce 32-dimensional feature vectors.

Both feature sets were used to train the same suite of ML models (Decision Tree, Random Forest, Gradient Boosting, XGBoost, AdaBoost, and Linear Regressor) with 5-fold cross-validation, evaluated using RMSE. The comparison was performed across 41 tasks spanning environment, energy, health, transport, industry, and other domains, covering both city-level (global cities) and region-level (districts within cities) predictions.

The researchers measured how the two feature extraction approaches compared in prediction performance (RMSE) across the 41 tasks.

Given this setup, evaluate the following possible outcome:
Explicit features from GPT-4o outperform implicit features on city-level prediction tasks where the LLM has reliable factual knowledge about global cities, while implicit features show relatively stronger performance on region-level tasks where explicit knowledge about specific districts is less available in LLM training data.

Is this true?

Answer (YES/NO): NO